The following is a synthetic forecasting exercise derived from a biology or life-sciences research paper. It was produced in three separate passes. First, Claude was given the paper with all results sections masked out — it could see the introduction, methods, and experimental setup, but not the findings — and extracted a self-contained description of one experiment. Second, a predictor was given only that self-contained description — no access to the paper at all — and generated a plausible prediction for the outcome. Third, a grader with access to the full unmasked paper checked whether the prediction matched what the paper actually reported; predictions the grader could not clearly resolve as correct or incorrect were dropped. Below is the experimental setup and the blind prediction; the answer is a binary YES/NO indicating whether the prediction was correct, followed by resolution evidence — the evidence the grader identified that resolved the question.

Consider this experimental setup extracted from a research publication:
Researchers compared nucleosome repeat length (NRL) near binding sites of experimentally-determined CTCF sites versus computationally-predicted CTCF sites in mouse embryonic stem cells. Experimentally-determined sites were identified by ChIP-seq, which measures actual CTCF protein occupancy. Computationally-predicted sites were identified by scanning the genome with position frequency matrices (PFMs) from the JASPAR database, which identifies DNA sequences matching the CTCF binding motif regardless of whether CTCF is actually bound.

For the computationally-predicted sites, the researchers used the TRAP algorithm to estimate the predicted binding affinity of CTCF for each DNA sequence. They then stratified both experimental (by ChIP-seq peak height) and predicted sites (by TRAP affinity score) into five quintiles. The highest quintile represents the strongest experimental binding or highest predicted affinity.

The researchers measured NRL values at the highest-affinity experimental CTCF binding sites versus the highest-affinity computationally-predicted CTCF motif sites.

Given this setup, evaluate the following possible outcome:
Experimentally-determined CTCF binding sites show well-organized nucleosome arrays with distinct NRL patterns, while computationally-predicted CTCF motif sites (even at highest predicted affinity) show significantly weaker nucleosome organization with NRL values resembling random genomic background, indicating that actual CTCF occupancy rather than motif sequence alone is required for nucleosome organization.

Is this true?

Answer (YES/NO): NO